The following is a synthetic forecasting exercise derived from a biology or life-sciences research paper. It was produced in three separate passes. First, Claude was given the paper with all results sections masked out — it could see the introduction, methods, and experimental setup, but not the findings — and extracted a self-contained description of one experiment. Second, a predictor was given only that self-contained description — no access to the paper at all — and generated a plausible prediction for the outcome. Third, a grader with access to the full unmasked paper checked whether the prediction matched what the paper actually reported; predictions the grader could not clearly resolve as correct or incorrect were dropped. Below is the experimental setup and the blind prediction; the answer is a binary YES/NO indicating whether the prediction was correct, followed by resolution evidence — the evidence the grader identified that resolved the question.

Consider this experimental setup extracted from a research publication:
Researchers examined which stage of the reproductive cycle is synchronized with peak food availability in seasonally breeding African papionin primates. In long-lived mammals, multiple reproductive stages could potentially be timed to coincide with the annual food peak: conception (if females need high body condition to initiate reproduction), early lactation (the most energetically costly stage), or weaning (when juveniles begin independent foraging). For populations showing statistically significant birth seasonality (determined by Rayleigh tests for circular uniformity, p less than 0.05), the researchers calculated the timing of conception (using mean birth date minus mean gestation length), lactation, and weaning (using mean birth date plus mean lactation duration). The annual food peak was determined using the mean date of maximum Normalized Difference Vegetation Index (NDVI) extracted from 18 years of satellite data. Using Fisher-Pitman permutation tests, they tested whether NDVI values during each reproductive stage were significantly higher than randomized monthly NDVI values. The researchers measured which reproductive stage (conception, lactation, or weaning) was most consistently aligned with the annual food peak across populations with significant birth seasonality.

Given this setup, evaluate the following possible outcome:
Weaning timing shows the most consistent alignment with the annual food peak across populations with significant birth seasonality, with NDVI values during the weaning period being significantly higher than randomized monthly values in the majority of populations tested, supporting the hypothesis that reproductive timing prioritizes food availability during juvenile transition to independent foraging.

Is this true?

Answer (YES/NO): NO